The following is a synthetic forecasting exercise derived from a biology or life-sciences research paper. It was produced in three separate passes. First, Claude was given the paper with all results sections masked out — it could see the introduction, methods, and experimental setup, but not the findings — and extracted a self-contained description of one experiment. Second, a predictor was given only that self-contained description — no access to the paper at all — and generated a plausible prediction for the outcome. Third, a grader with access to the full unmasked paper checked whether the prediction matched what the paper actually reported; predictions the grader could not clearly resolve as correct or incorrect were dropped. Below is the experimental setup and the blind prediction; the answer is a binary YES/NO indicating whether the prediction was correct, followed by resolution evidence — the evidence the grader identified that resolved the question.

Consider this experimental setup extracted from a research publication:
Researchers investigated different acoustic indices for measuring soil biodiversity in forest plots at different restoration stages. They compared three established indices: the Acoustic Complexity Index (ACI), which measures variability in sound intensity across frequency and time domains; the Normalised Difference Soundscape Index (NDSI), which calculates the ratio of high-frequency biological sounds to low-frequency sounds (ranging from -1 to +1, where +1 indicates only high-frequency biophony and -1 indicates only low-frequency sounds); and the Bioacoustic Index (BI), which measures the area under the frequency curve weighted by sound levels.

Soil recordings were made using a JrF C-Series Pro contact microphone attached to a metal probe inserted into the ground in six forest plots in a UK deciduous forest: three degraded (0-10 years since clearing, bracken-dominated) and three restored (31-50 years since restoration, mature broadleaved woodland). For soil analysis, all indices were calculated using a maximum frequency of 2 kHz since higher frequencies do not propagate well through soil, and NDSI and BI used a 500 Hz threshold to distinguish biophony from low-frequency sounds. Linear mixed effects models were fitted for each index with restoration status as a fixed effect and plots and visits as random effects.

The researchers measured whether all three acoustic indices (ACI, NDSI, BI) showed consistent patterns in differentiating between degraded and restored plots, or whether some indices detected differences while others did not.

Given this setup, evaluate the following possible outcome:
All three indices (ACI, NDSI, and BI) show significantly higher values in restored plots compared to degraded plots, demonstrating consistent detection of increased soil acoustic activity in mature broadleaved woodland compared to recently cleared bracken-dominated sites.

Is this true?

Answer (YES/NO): NO